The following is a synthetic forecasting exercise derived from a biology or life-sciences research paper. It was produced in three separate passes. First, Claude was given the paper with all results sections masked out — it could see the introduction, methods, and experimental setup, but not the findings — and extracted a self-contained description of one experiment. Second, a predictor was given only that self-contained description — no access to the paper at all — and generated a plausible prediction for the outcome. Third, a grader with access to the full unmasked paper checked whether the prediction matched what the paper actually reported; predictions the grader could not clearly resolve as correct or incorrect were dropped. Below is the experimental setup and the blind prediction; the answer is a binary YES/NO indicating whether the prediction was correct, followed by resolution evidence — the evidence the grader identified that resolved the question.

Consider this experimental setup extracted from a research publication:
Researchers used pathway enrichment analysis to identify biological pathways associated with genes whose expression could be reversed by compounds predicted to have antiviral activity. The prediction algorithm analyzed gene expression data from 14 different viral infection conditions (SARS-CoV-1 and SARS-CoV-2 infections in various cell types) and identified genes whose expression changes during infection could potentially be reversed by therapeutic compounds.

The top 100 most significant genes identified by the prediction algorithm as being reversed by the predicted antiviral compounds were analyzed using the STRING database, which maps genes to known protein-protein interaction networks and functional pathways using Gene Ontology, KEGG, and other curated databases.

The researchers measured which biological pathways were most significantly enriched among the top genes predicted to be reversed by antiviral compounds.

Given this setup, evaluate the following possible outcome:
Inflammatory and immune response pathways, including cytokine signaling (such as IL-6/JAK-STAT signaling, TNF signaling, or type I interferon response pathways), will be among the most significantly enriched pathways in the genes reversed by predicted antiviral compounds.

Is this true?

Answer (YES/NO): NO